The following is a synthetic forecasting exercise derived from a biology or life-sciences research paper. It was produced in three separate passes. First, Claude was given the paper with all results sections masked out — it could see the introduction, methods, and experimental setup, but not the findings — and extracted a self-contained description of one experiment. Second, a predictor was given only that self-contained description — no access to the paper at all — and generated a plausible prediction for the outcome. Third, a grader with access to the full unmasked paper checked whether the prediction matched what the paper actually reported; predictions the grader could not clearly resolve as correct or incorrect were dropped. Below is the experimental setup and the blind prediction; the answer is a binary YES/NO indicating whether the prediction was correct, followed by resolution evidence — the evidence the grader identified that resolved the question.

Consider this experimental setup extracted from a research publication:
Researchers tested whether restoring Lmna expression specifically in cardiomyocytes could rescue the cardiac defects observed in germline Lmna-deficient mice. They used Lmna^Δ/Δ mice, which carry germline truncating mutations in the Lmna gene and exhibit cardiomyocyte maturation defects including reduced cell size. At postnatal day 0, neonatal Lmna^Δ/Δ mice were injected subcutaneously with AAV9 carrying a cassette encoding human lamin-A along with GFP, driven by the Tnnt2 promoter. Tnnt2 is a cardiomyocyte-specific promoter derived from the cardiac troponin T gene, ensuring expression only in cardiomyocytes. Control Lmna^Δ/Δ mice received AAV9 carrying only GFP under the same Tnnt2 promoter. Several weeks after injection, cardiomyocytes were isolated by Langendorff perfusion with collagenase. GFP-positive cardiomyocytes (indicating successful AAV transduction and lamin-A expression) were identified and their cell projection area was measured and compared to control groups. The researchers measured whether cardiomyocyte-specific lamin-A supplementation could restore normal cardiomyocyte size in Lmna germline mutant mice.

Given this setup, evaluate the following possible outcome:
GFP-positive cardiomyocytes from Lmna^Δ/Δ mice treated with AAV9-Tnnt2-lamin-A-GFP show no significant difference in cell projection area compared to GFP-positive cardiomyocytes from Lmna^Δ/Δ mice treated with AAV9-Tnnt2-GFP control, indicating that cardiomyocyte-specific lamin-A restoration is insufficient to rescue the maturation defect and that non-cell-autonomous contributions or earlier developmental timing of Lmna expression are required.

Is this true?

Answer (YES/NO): YES